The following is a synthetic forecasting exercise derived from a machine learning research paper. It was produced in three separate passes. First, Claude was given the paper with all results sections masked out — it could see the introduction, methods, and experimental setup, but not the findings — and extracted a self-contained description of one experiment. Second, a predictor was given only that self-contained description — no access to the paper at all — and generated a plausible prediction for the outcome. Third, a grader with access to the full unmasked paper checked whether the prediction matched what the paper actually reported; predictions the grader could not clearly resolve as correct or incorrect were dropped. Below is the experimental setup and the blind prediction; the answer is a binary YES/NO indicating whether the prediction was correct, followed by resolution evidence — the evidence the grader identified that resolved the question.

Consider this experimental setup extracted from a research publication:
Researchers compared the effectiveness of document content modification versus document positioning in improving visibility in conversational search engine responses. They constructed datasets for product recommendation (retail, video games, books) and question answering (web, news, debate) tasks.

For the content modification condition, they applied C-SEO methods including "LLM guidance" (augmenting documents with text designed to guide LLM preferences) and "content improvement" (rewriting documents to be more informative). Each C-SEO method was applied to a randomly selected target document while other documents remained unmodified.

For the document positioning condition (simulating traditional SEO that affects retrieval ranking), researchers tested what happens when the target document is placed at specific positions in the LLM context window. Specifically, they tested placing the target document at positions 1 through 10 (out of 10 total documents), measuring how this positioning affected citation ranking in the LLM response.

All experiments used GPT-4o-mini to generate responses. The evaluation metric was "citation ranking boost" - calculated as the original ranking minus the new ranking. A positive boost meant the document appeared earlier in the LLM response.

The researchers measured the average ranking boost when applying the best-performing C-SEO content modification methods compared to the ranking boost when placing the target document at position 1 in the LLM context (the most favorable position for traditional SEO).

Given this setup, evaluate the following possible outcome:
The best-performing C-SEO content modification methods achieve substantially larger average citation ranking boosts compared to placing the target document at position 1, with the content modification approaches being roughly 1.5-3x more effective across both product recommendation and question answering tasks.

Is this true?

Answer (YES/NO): NO